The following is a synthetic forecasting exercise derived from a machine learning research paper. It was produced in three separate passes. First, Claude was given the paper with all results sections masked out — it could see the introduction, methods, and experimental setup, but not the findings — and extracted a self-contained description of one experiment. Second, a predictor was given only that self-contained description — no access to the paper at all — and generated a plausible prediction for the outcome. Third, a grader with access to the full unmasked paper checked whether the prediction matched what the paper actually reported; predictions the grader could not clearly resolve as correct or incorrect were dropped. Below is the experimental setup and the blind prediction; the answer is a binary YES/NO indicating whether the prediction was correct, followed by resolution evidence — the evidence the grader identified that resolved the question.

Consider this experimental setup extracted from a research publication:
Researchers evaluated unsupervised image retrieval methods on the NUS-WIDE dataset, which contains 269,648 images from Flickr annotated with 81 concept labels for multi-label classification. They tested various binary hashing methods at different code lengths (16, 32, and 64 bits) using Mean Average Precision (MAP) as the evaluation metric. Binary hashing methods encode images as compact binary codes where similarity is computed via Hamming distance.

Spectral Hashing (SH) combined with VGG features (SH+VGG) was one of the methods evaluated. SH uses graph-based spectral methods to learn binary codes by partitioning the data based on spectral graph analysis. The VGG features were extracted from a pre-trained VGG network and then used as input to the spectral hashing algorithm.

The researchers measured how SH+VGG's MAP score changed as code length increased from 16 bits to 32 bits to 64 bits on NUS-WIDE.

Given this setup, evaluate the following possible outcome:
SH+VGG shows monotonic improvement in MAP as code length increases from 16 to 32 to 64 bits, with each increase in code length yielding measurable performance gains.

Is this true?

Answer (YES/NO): NO